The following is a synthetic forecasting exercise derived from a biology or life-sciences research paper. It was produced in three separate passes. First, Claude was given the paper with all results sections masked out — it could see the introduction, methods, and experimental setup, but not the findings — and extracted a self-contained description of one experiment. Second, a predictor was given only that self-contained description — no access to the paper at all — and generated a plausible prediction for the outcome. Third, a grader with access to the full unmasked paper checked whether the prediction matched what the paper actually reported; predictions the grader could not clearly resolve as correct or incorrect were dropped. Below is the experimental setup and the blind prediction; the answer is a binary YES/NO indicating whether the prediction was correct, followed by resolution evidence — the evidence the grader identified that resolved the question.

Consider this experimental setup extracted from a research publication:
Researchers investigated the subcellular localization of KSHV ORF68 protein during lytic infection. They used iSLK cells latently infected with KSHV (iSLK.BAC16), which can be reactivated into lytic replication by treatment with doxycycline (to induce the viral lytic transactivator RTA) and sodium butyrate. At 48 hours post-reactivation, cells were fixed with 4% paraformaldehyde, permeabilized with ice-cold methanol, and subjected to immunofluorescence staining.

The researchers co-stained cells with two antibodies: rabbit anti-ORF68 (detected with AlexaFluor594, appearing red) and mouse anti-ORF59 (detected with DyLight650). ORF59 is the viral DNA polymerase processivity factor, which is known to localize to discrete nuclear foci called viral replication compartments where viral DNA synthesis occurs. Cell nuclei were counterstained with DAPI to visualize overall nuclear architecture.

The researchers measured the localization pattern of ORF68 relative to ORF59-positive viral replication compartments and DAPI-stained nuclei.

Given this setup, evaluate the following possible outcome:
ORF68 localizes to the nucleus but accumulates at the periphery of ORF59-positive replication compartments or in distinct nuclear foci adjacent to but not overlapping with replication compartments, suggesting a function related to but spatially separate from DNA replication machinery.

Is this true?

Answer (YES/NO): NO